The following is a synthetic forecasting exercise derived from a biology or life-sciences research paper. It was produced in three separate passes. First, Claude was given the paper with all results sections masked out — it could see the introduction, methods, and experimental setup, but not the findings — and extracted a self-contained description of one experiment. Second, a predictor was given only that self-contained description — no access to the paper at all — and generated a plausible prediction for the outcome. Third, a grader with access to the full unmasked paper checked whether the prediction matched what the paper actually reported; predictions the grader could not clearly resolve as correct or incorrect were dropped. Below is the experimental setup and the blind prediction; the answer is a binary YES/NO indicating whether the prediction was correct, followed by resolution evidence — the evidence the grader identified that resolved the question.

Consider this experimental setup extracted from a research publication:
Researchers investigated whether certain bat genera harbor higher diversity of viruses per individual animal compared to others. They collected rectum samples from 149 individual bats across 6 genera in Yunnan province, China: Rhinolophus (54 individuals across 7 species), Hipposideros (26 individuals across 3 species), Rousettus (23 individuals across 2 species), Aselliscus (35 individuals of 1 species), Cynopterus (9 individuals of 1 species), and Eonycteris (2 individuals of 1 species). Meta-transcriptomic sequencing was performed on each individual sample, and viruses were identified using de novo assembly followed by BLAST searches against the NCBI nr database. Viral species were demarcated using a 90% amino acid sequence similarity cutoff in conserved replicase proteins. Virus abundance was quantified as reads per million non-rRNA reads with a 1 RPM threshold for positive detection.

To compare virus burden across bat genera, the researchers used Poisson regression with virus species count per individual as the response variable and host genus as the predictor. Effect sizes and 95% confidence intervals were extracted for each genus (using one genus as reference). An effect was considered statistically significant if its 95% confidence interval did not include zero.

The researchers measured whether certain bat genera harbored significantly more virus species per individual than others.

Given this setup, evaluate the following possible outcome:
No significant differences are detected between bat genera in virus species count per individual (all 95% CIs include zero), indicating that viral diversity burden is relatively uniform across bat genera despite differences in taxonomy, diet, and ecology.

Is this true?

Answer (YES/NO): NO